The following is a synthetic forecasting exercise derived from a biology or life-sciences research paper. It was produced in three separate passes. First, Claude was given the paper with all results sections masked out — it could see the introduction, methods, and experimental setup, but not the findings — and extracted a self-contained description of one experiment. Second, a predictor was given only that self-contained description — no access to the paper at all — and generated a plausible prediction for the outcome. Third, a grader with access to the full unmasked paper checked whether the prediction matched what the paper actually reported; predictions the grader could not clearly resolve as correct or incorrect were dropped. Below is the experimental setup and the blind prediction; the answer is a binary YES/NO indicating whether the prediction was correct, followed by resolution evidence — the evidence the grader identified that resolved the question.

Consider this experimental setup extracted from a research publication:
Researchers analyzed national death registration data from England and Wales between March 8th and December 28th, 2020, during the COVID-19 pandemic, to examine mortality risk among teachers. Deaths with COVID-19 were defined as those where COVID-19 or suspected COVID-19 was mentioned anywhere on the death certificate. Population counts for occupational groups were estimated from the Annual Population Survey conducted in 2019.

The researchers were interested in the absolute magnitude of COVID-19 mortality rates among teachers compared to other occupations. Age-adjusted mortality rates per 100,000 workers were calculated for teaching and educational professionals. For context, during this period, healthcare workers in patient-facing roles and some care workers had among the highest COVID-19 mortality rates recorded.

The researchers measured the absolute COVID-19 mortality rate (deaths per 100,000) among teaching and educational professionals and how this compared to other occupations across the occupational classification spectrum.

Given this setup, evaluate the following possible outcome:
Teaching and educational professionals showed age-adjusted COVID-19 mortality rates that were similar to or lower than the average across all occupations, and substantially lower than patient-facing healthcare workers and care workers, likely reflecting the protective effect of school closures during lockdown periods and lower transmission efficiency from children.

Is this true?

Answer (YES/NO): YES